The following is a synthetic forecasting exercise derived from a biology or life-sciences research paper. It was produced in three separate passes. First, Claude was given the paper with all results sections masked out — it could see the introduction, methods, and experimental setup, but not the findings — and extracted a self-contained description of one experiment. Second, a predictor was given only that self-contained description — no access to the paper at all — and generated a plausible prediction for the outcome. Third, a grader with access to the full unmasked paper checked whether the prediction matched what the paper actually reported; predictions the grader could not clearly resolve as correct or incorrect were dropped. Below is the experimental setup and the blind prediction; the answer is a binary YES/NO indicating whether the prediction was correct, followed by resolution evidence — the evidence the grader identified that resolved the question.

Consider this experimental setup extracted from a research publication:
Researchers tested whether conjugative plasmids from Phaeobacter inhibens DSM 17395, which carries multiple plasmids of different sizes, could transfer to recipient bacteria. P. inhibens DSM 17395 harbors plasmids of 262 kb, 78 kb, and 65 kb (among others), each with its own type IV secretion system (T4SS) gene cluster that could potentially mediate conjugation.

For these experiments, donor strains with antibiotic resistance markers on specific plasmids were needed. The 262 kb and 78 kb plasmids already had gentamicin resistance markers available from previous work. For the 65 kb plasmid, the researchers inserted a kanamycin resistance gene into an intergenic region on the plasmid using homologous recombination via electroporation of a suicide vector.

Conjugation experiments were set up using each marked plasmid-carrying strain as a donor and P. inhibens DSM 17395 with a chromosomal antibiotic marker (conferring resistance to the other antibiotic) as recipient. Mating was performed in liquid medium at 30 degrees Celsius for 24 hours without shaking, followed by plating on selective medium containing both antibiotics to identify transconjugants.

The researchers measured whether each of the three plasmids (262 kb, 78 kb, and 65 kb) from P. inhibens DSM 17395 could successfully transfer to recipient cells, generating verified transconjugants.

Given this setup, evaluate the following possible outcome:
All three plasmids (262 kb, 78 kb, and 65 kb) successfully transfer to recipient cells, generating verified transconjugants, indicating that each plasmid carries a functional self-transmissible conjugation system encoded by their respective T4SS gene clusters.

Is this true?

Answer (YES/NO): NO